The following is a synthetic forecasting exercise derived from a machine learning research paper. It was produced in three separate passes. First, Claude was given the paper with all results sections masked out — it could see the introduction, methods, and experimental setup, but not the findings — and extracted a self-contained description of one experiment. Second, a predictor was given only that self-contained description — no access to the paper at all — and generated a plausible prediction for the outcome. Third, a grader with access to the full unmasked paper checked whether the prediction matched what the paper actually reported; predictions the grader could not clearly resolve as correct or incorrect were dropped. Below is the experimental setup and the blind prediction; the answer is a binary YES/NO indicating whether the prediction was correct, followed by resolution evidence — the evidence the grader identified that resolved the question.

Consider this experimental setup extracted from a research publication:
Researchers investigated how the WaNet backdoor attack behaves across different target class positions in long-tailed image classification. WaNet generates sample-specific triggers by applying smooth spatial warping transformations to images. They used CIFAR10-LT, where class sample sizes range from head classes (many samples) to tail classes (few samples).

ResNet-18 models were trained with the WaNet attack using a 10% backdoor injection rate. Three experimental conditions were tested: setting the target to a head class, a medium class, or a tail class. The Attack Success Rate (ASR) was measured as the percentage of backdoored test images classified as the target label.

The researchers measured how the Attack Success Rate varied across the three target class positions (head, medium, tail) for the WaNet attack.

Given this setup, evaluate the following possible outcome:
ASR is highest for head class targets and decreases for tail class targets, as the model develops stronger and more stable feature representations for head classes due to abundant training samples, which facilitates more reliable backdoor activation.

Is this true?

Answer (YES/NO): NO